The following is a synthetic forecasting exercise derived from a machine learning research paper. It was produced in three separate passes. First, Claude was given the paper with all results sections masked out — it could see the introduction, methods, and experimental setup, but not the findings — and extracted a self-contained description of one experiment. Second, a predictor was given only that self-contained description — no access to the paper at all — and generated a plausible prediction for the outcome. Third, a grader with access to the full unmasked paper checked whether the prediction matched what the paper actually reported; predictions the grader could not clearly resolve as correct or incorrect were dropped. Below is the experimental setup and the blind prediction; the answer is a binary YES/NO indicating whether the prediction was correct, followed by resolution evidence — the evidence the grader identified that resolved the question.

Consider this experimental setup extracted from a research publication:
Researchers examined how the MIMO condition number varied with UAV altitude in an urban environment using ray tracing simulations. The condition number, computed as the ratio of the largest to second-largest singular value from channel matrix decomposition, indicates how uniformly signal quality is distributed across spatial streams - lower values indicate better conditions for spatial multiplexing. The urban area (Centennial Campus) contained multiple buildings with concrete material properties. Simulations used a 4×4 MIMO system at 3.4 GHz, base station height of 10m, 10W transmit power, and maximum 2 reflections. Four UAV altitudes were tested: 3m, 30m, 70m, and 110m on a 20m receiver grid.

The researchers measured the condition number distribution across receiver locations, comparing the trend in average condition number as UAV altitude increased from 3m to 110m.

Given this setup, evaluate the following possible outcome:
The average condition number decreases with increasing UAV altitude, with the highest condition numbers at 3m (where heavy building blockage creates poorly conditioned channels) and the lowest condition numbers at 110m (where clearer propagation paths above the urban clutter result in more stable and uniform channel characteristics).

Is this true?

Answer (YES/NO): NO